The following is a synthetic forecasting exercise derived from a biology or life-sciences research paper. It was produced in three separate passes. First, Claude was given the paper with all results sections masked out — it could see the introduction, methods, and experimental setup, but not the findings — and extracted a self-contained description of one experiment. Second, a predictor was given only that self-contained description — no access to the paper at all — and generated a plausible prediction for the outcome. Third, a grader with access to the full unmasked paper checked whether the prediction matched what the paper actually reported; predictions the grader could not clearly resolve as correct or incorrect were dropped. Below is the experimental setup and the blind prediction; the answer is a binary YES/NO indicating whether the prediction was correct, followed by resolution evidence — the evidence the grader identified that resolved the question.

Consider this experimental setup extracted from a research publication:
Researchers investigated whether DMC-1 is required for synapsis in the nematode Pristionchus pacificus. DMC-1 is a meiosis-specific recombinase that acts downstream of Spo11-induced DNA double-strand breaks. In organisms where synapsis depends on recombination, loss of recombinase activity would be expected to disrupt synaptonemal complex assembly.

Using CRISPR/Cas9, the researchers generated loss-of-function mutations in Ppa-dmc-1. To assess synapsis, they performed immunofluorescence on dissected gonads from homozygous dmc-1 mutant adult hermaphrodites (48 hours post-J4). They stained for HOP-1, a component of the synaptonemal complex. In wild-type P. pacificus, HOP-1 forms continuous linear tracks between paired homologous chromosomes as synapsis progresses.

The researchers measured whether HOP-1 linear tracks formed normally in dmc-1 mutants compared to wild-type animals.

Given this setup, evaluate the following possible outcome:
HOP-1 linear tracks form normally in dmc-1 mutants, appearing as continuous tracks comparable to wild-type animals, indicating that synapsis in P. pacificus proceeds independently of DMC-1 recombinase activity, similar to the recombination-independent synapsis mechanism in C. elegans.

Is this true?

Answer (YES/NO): NO